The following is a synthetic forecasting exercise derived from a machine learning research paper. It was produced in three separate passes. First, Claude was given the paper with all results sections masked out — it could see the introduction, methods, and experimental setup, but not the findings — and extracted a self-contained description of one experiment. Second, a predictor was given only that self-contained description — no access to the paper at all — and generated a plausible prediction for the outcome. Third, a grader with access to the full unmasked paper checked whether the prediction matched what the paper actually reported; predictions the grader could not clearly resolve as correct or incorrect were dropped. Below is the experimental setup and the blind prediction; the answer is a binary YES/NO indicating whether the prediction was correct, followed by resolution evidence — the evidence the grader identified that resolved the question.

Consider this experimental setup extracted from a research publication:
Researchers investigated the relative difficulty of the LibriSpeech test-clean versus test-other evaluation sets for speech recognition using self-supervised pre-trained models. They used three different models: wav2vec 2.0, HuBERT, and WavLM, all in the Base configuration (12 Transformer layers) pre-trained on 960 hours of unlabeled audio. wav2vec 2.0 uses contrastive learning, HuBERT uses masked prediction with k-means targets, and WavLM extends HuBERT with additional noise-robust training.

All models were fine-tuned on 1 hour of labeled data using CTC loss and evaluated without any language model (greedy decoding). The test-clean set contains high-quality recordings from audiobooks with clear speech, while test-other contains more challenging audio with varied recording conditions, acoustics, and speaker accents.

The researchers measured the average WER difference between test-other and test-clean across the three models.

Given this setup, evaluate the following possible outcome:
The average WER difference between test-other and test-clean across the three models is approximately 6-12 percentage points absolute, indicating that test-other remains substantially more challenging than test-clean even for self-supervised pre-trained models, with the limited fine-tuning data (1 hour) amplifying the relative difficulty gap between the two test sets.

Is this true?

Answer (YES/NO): NO